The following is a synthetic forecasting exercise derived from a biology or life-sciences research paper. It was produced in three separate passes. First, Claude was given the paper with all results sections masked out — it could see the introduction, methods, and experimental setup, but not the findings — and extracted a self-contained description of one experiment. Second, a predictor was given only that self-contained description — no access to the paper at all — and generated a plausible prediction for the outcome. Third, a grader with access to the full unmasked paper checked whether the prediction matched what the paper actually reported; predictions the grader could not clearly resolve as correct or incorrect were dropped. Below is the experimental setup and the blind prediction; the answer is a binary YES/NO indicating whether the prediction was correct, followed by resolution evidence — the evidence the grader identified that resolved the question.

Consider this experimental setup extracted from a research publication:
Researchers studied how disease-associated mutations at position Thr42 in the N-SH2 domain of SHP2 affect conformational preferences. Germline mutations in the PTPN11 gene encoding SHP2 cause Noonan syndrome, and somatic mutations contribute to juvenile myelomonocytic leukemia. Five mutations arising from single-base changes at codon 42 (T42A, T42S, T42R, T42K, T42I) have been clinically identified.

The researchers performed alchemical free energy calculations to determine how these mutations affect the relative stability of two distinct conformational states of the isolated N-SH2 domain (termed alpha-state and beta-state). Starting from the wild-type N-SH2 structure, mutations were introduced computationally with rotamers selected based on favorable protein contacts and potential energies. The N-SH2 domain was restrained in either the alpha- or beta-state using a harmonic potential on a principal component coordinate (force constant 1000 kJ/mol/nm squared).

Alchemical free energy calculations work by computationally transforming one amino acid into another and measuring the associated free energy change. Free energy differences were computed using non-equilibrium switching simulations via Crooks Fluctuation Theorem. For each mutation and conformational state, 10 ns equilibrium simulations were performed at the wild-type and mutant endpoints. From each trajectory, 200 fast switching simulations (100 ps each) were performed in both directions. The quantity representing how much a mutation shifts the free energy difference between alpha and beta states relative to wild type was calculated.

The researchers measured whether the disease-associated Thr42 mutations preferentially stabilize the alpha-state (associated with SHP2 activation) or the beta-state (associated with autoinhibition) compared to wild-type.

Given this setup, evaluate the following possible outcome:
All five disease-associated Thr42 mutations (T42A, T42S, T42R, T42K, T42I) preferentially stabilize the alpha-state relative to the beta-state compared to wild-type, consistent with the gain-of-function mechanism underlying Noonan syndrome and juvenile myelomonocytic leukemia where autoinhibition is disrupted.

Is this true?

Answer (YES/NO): NO